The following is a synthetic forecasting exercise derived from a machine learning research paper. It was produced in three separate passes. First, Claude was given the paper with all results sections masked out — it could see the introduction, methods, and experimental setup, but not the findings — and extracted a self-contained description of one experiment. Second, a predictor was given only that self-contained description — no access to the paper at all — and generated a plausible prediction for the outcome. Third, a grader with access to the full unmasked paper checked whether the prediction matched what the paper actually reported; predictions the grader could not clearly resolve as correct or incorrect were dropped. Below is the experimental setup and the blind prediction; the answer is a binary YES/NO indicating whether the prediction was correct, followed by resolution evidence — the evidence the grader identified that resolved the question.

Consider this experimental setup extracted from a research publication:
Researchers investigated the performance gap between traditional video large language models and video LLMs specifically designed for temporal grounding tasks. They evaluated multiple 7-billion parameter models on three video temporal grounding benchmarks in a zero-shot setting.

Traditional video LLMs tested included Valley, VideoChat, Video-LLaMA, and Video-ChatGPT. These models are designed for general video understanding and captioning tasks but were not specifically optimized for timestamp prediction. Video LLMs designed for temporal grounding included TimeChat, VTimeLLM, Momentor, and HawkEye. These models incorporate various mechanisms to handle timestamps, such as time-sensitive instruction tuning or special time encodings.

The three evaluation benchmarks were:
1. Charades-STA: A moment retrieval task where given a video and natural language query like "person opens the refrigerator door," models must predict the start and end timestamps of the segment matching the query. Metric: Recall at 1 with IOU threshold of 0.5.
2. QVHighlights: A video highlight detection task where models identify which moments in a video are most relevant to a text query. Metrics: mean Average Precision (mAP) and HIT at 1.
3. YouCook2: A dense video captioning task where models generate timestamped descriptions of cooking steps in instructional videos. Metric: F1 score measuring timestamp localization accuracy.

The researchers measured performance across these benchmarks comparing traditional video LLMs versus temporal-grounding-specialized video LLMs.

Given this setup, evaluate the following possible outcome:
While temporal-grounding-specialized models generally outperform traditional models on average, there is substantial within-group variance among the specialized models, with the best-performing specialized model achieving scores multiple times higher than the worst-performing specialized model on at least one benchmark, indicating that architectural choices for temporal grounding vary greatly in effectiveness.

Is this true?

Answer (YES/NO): NO